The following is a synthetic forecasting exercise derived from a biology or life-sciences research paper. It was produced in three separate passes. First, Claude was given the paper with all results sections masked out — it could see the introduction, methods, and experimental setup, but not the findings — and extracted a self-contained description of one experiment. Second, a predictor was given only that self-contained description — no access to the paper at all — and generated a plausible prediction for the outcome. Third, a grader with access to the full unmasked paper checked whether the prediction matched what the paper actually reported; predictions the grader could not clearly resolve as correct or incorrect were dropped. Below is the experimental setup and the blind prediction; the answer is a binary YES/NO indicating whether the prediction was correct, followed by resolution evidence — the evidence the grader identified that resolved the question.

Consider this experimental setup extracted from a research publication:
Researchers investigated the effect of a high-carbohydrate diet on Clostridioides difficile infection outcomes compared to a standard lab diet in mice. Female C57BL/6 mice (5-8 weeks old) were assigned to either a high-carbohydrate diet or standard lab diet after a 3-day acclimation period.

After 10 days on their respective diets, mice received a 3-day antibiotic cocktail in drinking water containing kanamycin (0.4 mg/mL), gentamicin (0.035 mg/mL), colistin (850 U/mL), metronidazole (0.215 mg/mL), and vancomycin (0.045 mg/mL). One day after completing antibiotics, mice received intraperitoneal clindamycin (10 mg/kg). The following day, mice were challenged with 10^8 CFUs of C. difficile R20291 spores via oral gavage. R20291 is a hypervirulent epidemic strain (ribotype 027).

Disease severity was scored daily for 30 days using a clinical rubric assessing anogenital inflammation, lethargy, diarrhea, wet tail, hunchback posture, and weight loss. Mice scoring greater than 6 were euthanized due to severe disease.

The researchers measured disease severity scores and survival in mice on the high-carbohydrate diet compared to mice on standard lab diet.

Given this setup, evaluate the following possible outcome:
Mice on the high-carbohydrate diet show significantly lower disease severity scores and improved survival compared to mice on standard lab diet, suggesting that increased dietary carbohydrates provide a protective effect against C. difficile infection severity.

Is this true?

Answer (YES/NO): NO